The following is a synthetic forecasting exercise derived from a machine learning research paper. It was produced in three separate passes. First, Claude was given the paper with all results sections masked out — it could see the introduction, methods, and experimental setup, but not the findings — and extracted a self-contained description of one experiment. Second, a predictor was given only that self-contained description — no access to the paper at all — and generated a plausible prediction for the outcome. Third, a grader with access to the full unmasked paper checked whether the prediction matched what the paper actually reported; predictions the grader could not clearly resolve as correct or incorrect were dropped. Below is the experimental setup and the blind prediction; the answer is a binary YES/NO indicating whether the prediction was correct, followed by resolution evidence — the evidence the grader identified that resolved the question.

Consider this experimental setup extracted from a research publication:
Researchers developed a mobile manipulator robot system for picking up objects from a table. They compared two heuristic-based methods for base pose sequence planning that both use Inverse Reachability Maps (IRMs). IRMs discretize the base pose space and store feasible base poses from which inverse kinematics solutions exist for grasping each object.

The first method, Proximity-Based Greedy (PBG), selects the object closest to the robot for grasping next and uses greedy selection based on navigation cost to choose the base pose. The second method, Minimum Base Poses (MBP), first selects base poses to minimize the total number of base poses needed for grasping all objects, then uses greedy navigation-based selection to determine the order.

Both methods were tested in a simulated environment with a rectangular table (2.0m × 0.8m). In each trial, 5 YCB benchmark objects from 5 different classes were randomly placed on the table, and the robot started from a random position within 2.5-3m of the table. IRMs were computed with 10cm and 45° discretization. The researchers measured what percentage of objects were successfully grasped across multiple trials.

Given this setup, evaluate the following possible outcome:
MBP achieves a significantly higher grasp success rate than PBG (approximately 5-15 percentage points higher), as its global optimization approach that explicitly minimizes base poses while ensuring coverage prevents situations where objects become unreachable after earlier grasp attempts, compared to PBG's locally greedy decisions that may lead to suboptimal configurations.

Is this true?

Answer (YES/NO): NO